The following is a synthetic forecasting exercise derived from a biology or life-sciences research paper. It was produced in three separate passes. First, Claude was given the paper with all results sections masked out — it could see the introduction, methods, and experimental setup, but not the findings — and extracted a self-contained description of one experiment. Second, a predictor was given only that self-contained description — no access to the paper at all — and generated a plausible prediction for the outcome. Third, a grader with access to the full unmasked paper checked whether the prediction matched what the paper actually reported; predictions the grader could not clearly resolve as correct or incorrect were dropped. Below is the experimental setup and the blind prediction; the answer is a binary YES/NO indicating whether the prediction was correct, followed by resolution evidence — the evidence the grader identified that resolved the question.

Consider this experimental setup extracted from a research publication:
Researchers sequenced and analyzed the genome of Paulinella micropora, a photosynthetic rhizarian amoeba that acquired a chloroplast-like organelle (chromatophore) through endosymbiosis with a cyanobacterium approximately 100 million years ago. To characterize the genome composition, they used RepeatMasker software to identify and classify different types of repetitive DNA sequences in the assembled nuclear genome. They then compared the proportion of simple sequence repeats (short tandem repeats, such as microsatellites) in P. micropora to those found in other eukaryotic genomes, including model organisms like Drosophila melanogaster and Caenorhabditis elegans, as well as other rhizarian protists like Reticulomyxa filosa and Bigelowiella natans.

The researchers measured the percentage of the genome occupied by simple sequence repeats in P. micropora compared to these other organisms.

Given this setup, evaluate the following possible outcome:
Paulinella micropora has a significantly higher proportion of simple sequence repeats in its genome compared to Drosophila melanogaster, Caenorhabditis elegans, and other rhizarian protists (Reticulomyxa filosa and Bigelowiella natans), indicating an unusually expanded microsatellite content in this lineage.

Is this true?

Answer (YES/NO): YES